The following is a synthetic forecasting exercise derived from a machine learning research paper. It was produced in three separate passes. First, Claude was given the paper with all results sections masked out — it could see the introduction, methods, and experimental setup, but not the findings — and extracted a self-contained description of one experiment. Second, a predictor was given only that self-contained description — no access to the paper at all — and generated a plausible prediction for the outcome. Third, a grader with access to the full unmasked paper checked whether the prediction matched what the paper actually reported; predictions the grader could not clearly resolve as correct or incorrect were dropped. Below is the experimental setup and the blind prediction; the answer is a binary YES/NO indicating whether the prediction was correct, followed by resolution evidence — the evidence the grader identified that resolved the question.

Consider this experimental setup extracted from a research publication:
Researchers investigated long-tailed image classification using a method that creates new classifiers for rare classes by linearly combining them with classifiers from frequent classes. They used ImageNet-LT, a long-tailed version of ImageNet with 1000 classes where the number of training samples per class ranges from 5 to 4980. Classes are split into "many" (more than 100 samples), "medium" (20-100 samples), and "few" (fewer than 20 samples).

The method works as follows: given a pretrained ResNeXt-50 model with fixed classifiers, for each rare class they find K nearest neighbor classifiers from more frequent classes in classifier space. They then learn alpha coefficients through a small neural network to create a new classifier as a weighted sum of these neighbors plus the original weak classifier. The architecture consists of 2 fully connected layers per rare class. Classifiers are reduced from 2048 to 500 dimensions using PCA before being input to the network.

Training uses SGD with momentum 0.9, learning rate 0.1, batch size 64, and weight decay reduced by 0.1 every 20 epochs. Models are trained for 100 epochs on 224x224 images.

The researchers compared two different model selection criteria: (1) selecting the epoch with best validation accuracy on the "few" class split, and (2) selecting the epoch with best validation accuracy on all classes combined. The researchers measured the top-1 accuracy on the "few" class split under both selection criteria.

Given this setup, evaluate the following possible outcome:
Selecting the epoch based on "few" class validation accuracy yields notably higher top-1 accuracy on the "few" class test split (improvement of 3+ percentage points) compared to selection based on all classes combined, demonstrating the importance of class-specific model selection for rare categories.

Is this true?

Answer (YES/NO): YES